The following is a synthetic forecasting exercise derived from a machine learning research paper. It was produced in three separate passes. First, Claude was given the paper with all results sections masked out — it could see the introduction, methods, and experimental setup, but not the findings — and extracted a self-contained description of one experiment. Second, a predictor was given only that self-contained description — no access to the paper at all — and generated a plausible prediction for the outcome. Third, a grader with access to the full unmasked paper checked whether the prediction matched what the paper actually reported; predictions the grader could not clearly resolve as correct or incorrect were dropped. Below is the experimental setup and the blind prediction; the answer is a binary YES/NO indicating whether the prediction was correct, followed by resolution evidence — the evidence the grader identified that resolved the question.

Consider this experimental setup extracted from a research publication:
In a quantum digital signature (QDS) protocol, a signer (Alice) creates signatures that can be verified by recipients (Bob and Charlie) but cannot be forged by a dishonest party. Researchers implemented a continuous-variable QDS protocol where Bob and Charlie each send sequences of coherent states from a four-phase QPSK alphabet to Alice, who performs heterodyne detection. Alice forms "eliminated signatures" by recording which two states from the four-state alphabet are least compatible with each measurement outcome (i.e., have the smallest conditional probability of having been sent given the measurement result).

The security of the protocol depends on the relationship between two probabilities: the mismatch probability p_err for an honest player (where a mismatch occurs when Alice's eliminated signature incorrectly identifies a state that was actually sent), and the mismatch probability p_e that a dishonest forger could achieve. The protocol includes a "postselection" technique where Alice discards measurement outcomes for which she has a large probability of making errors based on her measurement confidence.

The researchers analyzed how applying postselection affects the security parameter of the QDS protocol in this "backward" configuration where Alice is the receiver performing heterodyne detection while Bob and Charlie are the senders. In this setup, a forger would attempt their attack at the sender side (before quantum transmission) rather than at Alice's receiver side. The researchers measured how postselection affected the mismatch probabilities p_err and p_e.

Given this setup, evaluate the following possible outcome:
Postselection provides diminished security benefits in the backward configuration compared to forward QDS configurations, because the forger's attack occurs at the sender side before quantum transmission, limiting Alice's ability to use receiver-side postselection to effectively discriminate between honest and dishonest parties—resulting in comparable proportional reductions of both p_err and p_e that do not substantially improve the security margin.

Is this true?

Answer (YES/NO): NO